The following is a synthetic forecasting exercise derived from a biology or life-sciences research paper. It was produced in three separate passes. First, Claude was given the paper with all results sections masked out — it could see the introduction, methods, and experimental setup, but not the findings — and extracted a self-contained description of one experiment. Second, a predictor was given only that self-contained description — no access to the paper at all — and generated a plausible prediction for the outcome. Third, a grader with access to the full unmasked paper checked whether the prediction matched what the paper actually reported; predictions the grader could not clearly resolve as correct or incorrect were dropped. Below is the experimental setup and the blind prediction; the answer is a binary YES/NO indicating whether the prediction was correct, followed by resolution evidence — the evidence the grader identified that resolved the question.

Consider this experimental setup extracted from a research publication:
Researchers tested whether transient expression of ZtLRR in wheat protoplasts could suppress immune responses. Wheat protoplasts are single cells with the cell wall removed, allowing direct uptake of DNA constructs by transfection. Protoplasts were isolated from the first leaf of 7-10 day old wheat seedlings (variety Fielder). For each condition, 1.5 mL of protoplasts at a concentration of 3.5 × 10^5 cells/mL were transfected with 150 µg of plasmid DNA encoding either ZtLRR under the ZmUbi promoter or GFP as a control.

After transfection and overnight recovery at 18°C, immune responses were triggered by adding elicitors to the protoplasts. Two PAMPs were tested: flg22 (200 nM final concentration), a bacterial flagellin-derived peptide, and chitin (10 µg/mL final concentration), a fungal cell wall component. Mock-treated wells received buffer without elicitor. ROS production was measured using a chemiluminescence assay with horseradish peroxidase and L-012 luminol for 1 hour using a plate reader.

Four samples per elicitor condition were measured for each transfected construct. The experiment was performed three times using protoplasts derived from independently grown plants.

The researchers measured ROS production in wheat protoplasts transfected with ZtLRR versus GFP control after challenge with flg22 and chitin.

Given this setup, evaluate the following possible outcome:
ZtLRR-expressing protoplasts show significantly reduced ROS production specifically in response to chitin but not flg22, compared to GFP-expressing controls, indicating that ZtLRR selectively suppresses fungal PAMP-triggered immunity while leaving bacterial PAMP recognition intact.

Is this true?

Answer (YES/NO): NO